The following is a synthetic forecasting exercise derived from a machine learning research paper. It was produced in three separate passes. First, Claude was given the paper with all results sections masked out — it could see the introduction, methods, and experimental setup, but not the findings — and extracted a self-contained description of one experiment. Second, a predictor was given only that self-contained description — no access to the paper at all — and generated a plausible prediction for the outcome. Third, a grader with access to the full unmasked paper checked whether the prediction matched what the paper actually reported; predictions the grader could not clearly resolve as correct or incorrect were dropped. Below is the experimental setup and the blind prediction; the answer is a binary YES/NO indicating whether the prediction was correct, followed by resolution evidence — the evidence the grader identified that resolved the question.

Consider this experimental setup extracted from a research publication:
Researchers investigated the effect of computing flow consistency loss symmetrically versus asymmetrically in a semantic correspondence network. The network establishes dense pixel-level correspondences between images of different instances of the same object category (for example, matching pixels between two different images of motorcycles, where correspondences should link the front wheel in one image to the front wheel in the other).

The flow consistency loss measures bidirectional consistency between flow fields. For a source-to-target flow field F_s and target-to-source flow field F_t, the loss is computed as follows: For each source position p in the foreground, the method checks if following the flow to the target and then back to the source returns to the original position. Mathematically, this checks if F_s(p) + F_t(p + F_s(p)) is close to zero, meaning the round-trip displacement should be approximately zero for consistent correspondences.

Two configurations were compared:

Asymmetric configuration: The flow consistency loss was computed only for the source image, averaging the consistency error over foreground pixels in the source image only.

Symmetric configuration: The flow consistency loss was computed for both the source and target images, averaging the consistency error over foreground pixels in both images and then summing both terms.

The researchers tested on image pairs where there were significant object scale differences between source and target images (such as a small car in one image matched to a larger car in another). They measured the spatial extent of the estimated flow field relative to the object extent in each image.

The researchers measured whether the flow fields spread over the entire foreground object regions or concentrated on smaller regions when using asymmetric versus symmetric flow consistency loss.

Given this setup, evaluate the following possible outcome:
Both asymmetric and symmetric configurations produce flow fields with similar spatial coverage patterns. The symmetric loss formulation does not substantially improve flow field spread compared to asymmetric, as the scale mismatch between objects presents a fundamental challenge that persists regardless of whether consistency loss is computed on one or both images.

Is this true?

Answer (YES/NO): NO